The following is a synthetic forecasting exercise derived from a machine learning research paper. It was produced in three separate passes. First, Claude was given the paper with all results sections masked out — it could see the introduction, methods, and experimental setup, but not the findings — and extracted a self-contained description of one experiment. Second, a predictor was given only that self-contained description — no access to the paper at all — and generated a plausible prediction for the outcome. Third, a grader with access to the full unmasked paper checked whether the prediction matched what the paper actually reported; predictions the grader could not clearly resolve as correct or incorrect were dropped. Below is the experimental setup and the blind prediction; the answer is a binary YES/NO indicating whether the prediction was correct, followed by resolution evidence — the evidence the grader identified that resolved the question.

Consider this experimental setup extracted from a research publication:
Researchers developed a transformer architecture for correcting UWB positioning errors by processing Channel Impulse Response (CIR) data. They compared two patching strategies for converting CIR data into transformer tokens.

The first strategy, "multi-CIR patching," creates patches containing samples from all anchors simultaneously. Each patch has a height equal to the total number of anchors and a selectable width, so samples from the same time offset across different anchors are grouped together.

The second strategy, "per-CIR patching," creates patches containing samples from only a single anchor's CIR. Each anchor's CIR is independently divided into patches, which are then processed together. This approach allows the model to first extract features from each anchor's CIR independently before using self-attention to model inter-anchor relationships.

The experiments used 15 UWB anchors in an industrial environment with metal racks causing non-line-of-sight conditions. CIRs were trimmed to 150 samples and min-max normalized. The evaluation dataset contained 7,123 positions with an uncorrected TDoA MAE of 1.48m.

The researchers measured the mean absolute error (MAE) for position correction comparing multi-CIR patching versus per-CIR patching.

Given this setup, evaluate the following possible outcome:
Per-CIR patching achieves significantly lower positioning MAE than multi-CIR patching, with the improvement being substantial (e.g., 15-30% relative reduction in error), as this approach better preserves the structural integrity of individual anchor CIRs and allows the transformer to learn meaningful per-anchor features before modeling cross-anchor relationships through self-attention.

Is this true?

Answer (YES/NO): NO